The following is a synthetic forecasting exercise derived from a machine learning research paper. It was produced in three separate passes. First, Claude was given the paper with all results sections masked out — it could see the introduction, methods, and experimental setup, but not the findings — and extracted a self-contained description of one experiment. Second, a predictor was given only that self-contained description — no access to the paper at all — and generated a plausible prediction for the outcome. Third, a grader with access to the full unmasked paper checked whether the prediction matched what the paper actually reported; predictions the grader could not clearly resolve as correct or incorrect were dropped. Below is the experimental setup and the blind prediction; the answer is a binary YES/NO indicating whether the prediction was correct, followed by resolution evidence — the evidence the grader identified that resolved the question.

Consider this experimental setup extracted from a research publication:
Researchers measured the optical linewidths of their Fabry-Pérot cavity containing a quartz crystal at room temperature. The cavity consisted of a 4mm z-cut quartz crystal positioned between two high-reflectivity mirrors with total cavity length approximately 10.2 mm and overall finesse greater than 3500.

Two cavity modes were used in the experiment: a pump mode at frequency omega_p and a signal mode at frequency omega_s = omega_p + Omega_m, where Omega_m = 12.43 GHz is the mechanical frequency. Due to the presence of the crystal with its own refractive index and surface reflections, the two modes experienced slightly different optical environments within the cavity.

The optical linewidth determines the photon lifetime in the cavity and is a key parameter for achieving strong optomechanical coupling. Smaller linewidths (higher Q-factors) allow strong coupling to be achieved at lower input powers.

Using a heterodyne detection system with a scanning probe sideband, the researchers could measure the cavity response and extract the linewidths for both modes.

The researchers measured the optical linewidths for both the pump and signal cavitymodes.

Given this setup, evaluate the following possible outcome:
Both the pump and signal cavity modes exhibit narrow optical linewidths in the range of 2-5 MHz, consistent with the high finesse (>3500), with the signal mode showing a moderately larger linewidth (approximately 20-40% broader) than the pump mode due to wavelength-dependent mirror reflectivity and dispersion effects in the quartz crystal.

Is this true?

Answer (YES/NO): NO